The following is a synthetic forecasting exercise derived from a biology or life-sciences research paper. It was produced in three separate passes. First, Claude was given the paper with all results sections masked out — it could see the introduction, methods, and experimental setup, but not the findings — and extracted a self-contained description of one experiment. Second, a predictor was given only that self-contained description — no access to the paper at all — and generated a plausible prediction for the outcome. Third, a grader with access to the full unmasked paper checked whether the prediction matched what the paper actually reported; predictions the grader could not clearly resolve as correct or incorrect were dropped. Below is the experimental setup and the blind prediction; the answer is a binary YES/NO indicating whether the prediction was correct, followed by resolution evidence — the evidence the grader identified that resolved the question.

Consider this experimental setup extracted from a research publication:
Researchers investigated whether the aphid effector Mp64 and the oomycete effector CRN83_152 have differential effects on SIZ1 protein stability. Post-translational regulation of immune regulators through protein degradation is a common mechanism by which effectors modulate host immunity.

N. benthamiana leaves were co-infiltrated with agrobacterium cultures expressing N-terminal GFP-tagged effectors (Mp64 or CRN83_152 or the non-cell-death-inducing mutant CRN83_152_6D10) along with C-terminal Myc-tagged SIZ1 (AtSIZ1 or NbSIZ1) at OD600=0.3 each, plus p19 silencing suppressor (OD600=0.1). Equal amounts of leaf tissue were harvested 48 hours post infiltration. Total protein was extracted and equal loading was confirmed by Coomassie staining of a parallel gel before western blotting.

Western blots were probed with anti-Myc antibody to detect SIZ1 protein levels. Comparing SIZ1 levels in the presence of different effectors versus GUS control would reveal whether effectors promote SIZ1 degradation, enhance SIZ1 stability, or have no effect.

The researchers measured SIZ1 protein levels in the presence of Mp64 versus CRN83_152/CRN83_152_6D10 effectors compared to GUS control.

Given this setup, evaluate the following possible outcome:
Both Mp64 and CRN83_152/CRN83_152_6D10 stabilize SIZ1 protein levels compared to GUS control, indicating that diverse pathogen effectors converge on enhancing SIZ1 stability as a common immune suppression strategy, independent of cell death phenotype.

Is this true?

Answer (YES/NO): NO